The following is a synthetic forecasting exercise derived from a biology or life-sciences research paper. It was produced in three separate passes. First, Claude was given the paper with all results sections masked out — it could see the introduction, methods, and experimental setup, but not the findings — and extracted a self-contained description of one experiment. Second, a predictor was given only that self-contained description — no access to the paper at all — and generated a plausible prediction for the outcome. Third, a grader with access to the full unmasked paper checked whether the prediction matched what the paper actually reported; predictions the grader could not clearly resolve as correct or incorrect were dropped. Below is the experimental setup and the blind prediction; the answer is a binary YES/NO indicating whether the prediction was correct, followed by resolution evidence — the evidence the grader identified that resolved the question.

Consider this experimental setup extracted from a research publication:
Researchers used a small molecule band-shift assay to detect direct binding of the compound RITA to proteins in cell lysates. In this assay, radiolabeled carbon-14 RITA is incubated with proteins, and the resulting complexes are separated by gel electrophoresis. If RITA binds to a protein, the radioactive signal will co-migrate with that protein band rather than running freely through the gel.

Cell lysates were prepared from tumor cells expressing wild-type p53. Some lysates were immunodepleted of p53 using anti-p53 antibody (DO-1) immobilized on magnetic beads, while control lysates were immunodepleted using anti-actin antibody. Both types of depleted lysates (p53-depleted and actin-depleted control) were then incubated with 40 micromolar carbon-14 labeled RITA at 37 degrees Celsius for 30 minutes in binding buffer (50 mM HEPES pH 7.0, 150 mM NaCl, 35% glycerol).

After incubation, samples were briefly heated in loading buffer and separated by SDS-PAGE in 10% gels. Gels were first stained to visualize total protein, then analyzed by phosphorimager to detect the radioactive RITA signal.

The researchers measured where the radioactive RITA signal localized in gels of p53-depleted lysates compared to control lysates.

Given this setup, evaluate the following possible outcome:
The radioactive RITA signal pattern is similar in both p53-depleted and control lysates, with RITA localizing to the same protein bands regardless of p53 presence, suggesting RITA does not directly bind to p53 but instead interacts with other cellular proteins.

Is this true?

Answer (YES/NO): NO